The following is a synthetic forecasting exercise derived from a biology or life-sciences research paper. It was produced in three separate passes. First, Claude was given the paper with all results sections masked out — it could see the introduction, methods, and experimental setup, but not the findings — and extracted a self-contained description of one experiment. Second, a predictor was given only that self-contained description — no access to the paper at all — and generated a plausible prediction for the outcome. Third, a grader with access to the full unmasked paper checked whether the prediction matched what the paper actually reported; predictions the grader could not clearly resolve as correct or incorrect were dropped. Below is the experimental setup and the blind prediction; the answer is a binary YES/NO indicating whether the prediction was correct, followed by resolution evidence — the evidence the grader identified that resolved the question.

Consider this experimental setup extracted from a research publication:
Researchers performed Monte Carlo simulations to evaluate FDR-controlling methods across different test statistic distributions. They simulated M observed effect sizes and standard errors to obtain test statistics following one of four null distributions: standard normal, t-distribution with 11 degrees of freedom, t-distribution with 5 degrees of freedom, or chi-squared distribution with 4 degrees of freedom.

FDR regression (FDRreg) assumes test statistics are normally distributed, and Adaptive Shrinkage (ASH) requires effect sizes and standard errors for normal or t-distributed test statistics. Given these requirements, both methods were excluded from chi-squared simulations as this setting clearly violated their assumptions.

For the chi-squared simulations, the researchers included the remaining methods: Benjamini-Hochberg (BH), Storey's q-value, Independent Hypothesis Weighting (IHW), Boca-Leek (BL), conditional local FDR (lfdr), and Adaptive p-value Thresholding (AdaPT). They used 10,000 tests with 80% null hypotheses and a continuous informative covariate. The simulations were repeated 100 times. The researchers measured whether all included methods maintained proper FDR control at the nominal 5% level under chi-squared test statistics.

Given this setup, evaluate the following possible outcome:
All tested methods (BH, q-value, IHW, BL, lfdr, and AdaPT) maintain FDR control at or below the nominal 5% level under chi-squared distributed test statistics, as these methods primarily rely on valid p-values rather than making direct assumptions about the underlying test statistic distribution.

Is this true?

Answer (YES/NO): YES